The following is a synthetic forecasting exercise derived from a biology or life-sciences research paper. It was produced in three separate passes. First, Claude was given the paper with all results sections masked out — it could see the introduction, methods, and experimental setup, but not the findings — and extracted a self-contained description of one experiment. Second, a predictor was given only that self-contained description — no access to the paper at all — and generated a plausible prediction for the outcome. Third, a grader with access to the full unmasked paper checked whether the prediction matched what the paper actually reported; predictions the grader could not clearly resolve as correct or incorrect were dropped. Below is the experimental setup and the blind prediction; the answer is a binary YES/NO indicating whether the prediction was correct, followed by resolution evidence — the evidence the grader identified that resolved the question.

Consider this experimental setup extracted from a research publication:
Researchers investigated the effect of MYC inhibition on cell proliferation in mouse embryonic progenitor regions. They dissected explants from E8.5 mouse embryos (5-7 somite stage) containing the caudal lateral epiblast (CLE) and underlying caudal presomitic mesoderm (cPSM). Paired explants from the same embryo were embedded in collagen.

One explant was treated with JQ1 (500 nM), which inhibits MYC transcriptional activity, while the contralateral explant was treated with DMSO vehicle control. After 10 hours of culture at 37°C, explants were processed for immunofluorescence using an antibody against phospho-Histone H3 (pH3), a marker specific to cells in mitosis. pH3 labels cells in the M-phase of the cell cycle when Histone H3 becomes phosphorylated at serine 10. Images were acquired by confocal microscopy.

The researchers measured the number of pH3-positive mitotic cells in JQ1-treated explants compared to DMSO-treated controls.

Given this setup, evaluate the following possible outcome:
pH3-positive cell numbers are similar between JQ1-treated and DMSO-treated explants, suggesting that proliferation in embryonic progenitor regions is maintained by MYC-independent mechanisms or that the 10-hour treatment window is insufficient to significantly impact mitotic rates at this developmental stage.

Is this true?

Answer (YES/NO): YES